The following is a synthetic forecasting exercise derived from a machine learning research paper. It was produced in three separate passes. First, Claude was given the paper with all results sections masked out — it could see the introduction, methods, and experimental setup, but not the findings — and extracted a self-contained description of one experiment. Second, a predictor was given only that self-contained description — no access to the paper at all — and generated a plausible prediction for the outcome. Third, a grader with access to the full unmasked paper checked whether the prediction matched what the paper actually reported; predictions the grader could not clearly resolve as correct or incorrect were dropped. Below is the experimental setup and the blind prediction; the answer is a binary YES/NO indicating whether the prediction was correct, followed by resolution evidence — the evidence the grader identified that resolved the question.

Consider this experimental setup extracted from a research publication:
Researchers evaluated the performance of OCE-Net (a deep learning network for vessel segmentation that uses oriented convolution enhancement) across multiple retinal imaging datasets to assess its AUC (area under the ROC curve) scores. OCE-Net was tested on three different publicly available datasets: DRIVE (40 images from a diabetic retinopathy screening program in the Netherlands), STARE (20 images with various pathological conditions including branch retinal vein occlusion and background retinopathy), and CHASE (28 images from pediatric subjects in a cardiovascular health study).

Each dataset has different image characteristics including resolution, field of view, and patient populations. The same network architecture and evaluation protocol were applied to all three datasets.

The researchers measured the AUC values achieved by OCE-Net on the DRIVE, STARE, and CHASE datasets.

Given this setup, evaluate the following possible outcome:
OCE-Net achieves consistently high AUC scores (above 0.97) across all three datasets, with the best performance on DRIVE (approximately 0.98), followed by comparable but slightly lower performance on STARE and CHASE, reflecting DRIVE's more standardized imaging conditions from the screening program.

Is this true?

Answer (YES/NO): NO